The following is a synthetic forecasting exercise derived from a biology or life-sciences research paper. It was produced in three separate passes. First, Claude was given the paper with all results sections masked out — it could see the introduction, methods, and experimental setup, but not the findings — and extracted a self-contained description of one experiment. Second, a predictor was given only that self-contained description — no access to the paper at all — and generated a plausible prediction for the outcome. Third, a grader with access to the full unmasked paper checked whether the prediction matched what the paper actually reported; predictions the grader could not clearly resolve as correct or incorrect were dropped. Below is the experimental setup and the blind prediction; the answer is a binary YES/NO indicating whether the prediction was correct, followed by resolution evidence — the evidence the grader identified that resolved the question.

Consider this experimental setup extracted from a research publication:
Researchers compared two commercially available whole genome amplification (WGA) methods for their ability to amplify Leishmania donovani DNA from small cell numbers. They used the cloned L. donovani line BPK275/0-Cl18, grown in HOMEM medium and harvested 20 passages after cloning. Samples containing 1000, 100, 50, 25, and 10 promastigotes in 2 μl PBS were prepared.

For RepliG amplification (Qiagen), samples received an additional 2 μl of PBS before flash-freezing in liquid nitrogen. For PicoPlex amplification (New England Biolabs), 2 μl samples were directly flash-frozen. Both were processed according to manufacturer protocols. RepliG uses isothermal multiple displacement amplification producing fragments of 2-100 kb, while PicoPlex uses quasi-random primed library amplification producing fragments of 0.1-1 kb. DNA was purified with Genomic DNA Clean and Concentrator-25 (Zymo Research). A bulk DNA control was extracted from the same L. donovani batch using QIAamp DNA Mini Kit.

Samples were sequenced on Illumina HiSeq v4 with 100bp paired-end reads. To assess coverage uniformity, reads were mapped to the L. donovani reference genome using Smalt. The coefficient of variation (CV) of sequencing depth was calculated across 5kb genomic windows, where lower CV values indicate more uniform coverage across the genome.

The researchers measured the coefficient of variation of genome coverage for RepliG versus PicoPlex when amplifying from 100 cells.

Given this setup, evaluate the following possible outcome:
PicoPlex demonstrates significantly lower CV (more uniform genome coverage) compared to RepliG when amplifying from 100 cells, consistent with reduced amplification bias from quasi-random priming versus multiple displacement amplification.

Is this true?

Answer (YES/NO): YES